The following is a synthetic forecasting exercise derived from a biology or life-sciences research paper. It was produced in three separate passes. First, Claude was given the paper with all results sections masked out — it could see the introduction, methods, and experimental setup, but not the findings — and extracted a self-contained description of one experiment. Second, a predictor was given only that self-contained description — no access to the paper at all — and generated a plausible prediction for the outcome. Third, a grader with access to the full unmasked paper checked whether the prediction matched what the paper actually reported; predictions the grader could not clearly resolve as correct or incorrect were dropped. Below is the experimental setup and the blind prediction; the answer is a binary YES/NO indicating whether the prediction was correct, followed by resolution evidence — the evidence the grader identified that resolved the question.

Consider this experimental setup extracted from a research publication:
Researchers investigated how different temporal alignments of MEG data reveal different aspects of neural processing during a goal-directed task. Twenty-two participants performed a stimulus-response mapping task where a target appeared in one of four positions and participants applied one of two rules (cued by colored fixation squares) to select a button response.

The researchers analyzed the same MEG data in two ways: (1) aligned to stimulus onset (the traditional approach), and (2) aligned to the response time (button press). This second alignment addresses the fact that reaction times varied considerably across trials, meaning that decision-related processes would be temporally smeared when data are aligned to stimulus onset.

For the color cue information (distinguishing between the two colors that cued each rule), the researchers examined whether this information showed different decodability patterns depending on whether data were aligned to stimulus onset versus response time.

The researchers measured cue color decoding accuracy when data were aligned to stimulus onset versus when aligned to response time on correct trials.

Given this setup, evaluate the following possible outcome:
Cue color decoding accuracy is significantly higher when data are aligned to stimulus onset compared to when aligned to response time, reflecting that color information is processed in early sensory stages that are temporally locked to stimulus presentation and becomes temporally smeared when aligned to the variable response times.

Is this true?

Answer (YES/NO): YES